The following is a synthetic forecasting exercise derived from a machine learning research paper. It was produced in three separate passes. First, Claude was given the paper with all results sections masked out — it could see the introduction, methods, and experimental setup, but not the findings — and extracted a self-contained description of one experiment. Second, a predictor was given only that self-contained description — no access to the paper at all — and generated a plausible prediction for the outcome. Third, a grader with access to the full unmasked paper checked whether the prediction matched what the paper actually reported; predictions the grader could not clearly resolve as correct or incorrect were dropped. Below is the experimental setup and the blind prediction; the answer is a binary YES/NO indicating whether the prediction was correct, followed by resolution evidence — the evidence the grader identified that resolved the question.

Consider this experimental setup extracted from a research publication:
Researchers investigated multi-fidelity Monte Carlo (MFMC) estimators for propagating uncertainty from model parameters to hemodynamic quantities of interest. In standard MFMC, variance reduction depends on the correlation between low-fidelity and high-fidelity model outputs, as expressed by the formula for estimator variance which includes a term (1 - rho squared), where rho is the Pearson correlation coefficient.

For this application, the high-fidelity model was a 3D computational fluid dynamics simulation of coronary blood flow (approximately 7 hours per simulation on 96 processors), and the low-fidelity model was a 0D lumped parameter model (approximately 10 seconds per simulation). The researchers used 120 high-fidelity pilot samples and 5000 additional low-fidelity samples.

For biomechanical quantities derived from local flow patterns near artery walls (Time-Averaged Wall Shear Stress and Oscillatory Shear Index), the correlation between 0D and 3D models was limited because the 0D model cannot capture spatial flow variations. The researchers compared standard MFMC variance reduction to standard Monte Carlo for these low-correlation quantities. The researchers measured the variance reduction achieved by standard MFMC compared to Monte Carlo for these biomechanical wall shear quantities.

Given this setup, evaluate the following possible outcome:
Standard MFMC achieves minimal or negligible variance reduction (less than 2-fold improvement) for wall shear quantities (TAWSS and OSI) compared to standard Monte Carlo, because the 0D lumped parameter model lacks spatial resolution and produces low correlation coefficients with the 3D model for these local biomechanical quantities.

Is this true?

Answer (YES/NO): NO